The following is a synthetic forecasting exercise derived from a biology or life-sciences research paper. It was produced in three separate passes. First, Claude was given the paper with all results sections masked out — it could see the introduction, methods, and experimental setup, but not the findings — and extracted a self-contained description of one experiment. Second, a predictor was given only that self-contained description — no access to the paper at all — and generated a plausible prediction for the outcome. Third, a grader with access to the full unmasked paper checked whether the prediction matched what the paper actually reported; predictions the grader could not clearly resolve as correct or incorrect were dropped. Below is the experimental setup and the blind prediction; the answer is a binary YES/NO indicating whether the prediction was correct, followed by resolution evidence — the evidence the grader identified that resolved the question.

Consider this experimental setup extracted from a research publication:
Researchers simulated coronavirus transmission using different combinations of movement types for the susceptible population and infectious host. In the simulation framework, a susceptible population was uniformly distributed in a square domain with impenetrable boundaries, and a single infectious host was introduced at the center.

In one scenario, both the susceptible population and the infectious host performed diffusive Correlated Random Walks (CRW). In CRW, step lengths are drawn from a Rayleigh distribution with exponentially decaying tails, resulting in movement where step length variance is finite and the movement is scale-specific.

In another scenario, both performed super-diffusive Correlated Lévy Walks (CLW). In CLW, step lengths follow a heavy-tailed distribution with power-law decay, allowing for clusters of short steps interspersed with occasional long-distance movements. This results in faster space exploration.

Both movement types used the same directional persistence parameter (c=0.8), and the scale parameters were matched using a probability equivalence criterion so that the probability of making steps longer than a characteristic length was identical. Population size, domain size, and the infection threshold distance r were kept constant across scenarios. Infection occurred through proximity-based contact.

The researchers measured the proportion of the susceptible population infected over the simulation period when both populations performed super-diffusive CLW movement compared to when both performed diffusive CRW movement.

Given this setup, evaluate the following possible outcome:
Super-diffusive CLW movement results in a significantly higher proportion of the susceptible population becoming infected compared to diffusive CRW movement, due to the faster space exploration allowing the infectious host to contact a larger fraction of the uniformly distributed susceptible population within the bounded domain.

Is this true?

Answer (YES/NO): NO